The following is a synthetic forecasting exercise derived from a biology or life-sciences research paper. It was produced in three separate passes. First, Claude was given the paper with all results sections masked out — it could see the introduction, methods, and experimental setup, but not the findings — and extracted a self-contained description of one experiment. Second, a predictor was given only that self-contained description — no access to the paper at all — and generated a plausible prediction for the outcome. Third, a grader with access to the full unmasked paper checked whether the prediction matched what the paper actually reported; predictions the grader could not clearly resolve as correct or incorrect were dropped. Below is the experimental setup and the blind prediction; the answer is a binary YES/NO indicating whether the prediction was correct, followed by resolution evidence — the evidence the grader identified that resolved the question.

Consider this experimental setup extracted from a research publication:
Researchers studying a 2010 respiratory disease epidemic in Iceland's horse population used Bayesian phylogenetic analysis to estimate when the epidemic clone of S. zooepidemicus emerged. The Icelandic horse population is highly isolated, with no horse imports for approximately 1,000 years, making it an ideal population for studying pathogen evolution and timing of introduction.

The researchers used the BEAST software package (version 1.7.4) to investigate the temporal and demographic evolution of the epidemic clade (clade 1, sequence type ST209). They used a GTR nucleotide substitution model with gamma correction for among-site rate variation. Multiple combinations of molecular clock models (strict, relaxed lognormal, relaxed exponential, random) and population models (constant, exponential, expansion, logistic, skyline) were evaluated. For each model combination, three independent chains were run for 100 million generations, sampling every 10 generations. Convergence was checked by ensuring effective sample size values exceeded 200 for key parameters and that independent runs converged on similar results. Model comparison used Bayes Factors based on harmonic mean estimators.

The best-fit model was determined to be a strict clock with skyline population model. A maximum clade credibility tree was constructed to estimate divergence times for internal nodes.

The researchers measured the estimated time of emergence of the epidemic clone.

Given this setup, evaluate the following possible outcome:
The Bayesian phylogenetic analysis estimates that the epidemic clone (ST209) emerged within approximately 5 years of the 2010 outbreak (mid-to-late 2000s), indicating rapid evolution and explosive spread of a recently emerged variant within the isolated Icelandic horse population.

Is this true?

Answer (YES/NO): YES